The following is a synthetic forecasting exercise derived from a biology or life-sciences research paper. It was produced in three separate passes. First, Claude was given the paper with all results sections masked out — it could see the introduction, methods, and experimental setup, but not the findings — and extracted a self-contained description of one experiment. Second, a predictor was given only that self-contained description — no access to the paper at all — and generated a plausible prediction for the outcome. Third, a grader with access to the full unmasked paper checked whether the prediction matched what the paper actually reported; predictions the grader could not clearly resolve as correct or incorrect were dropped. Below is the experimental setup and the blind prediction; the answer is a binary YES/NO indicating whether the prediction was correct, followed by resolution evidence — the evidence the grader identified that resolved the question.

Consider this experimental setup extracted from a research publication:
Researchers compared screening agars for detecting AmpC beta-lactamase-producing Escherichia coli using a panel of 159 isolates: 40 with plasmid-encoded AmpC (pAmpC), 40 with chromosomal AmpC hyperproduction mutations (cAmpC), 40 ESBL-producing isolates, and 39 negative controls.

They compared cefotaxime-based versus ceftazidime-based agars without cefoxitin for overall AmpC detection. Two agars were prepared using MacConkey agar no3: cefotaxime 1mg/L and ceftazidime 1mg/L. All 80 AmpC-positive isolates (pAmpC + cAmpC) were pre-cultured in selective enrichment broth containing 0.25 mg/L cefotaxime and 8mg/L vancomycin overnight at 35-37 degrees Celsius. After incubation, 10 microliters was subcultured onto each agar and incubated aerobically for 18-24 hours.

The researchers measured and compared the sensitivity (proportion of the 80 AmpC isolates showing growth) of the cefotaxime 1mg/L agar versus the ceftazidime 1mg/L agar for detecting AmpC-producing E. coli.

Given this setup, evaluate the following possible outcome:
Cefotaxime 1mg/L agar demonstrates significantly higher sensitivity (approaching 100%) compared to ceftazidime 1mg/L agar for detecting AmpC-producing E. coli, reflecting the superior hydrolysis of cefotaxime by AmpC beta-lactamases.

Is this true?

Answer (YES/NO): NO